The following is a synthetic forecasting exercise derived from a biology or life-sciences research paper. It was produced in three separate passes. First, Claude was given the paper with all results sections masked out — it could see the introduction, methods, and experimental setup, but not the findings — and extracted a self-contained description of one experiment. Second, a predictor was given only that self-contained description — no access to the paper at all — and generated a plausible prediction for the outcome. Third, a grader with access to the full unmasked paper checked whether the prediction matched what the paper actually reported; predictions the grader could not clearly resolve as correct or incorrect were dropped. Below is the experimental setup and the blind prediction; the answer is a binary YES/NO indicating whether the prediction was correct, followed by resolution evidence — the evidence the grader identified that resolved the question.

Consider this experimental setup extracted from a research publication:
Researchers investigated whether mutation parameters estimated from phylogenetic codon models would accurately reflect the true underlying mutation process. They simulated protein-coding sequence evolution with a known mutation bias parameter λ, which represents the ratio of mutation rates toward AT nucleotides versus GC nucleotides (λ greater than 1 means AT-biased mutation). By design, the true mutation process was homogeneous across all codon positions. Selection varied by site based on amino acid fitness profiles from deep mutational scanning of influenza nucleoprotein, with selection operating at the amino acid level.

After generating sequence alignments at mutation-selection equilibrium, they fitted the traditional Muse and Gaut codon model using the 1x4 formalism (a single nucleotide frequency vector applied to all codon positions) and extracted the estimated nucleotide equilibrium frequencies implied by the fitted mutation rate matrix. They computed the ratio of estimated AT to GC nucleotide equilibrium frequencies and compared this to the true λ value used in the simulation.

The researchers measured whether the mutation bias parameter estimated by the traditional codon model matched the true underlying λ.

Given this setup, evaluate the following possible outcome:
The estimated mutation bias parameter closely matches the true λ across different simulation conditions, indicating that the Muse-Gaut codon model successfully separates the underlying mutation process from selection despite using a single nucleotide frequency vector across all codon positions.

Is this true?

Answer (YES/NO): NO